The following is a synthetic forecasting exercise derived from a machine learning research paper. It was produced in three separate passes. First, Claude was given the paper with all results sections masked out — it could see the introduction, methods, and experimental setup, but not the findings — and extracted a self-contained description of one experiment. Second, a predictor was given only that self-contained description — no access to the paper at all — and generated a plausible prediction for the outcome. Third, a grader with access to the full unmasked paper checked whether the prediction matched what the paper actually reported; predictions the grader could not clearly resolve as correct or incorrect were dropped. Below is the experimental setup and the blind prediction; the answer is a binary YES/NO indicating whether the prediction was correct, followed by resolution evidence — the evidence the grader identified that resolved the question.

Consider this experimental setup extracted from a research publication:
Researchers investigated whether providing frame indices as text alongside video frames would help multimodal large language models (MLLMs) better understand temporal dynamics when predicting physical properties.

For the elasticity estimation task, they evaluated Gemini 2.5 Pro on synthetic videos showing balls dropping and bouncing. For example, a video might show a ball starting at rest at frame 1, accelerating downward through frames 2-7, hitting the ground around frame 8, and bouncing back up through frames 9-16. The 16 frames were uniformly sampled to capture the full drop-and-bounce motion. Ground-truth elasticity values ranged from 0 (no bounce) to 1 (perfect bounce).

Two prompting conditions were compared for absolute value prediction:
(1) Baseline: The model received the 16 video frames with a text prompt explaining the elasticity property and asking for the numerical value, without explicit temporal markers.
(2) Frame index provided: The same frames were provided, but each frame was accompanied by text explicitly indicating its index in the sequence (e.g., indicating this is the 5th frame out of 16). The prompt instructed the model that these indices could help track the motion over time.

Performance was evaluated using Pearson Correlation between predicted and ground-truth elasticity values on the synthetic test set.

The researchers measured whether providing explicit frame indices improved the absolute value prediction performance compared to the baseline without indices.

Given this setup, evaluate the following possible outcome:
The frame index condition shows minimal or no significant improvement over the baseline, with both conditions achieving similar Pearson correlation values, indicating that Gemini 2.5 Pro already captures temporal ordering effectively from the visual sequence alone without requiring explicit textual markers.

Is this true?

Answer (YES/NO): NO